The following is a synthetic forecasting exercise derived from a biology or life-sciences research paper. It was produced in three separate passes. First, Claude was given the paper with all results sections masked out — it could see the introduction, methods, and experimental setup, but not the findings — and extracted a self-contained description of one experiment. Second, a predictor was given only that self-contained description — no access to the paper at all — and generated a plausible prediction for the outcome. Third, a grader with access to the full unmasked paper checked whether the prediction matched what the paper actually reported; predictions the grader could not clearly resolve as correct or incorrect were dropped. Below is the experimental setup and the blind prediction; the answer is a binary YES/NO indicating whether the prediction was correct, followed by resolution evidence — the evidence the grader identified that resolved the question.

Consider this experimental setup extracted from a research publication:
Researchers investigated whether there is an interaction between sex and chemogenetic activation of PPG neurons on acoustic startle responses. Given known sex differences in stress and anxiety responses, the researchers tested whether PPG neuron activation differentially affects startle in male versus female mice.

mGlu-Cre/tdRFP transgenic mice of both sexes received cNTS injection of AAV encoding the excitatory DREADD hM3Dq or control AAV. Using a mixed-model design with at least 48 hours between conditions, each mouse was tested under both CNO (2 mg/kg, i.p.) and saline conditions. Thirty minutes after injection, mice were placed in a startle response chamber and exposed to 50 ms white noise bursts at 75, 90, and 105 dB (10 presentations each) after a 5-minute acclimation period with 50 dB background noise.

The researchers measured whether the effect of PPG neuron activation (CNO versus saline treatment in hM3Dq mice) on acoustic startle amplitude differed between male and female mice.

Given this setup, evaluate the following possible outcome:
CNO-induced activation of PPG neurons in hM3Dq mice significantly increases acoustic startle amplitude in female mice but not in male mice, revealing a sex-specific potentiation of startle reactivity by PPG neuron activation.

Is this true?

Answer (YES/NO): NO